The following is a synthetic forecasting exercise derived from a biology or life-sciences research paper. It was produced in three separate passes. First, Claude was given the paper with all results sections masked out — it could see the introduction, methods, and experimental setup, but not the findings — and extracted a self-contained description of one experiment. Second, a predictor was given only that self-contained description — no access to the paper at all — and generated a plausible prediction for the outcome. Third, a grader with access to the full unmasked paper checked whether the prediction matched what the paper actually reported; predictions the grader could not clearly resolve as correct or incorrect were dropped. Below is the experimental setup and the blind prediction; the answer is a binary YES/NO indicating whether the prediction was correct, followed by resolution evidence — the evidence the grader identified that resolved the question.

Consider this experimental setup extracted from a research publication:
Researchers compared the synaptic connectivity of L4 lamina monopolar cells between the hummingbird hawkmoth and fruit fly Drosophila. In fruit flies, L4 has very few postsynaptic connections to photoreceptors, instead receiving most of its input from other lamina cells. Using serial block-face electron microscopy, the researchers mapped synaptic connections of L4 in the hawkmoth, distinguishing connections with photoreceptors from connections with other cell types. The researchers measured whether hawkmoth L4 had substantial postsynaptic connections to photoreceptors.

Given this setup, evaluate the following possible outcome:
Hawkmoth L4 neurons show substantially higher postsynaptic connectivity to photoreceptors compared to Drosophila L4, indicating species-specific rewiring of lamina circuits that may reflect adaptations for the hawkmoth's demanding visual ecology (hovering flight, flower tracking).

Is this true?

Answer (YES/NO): NO